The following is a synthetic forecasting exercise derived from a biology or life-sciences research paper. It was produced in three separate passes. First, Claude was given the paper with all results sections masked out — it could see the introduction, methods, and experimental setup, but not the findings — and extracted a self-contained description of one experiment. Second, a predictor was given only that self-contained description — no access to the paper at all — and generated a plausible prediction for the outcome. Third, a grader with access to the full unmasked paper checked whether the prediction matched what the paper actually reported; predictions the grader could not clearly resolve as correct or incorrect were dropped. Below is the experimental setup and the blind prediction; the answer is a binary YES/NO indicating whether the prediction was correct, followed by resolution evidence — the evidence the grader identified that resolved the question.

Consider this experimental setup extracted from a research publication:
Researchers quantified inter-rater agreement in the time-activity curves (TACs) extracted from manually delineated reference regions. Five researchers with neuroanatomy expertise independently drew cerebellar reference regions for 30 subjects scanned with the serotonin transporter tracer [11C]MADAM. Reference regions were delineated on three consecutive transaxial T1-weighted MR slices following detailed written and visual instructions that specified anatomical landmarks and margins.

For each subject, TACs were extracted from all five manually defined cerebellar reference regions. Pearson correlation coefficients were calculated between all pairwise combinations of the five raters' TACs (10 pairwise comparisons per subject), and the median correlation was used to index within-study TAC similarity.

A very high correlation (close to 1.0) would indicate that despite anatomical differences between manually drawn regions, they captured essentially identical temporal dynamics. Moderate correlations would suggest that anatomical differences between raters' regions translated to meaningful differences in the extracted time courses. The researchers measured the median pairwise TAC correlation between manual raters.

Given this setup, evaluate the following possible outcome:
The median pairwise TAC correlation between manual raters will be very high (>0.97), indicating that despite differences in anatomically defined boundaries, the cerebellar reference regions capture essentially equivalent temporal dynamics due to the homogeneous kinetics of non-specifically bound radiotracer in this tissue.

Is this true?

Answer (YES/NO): YES